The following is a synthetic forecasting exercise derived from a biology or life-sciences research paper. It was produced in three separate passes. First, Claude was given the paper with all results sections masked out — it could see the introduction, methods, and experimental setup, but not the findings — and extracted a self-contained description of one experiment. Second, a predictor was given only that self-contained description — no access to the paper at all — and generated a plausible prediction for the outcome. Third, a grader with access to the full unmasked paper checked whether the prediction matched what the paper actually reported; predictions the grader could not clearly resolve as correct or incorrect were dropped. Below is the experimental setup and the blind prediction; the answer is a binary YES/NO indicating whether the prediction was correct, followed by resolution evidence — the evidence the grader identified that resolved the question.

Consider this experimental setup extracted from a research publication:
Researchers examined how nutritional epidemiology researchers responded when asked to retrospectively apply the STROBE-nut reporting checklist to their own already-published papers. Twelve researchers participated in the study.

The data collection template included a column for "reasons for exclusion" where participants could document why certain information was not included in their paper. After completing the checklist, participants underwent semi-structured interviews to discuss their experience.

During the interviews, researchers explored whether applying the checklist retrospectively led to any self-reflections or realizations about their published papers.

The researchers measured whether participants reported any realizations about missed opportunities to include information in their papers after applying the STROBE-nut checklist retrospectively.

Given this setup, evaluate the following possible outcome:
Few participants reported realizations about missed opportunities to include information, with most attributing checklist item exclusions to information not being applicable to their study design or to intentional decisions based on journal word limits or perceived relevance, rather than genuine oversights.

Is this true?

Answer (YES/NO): NO